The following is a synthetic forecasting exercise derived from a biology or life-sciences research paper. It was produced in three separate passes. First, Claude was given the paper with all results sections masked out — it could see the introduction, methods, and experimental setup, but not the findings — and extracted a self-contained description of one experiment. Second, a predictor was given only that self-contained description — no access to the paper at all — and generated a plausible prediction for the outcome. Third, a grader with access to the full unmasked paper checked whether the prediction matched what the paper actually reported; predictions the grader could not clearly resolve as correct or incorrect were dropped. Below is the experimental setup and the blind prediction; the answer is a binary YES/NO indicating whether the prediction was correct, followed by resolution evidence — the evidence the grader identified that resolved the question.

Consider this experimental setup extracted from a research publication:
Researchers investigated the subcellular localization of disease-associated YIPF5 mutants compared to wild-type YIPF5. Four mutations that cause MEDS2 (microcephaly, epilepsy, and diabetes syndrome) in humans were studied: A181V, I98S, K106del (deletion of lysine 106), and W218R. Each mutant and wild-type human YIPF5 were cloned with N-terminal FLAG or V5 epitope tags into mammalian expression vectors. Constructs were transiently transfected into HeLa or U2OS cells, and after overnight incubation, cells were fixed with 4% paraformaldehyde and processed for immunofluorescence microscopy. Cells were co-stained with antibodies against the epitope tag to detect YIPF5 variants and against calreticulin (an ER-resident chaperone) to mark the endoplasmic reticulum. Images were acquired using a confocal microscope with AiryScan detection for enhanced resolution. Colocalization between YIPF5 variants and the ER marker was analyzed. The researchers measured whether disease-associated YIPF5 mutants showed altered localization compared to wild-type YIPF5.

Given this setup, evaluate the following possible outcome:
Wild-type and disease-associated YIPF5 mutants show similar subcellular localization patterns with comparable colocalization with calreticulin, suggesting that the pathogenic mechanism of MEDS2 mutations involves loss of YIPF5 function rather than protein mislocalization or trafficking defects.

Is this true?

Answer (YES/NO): NO